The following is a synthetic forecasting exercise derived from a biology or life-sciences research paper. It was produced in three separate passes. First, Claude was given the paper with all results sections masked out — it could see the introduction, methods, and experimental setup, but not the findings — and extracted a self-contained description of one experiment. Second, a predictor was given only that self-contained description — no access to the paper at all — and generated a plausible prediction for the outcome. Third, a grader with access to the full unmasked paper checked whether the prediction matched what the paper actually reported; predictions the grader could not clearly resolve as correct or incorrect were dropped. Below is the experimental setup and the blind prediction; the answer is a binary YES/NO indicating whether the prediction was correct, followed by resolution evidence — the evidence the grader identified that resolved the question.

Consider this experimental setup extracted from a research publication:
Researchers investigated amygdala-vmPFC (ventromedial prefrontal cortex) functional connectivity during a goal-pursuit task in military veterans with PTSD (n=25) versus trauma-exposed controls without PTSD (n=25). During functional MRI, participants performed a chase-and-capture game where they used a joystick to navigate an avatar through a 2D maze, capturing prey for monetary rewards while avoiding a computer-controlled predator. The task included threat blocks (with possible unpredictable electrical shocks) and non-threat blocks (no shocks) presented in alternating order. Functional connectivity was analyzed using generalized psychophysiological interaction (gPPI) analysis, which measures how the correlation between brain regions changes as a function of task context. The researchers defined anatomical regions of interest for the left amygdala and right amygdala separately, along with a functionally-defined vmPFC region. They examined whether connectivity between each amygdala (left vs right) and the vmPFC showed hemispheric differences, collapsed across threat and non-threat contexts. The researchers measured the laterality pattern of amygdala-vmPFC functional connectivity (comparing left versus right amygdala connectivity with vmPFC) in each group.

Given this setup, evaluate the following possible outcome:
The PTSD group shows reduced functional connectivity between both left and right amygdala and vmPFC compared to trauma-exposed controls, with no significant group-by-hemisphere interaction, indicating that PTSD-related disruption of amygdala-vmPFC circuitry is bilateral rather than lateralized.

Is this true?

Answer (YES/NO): NO